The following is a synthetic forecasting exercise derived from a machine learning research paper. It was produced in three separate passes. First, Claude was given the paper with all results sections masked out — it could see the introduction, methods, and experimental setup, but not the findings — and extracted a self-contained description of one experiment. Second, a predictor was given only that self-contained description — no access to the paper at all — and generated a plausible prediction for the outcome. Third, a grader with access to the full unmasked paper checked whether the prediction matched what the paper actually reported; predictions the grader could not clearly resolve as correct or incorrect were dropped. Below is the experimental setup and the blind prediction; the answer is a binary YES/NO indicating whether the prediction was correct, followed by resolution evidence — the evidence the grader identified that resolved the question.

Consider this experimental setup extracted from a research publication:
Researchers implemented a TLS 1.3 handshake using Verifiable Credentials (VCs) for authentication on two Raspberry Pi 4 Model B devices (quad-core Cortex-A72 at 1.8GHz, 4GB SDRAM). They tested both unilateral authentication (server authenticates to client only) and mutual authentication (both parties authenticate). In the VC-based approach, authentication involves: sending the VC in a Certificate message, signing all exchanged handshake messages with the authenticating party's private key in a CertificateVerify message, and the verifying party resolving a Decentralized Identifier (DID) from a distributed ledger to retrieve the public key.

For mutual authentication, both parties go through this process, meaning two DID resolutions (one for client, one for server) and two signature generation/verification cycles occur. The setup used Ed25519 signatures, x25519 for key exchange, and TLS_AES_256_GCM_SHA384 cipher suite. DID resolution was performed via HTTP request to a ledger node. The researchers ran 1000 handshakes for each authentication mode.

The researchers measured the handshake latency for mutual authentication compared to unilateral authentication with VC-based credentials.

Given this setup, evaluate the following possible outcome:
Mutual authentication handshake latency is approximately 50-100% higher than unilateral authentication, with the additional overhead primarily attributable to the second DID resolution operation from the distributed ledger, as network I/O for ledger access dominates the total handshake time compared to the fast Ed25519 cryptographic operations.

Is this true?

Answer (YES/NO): YES